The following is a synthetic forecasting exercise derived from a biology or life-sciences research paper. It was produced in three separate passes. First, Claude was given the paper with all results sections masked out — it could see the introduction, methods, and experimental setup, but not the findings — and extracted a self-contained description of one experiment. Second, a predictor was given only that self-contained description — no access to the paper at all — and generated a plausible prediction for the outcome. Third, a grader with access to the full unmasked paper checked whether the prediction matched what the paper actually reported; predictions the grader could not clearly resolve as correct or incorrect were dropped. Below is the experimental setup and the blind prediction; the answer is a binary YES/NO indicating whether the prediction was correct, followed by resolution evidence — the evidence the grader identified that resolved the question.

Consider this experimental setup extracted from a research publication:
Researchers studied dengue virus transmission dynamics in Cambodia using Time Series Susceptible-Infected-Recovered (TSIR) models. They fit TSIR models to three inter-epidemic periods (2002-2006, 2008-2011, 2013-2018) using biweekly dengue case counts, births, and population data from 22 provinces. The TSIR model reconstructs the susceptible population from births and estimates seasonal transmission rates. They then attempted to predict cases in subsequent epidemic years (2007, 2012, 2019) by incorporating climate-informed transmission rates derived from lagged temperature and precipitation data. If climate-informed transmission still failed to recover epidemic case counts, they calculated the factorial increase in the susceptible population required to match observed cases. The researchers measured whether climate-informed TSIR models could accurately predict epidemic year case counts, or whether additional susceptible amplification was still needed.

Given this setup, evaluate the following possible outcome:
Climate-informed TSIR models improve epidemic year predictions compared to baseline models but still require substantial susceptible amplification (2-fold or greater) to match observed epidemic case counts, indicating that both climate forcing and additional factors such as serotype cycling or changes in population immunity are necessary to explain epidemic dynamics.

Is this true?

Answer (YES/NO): NO